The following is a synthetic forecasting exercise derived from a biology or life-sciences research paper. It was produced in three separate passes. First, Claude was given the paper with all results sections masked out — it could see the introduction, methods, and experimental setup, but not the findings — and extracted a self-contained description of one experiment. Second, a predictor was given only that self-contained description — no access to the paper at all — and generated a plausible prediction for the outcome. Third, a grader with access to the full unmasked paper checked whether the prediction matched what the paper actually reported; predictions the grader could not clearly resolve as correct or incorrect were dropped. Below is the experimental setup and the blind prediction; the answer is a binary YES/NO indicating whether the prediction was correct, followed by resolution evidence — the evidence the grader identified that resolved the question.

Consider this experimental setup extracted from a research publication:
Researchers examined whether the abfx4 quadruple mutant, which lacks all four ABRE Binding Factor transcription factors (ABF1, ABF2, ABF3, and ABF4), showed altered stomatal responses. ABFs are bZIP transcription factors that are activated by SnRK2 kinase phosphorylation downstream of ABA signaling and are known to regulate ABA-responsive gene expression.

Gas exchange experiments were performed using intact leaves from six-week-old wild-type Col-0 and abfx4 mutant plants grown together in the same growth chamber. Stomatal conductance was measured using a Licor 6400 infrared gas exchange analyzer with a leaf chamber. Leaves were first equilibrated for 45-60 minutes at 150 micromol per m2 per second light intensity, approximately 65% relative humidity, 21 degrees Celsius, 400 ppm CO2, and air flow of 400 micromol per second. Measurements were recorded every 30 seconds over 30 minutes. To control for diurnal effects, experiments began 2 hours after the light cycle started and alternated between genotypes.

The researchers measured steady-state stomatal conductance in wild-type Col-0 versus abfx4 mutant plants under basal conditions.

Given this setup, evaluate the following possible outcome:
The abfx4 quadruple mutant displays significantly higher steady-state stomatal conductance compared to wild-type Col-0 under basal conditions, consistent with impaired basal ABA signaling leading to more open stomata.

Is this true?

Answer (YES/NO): YES